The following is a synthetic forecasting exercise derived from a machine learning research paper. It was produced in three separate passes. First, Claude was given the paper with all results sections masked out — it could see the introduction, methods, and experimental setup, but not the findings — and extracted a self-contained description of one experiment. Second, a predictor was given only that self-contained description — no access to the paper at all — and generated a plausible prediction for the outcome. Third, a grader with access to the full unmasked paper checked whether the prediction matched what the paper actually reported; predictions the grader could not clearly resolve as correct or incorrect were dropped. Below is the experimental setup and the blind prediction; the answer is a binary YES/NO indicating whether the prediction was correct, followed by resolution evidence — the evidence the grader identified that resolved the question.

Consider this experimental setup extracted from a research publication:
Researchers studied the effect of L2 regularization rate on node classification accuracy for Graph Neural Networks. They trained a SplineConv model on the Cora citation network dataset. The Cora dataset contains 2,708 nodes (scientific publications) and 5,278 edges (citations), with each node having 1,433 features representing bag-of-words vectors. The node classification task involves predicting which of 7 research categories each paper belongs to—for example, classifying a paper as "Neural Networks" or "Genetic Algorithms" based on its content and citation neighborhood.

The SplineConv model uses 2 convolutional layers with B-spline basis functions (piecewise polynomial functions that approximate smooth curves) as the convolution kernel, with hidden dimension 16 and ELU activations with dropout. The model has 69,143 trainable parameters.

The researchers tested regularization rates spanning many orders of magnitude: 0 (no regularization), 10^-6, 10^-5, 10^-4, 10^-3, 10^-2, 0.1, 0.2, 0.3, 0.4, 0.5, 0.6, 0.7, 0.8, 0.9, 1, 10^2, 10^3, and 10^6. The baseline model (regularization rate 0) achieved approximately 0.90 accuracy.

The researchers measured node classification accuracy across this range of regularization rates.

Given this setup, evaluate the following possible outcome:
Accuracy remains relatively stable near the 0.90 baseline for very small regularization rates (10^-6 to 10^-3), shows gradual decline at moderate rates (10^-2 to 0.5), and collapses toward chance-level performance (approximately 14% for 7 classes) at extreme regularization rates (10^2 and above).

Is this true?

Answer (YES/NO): NO